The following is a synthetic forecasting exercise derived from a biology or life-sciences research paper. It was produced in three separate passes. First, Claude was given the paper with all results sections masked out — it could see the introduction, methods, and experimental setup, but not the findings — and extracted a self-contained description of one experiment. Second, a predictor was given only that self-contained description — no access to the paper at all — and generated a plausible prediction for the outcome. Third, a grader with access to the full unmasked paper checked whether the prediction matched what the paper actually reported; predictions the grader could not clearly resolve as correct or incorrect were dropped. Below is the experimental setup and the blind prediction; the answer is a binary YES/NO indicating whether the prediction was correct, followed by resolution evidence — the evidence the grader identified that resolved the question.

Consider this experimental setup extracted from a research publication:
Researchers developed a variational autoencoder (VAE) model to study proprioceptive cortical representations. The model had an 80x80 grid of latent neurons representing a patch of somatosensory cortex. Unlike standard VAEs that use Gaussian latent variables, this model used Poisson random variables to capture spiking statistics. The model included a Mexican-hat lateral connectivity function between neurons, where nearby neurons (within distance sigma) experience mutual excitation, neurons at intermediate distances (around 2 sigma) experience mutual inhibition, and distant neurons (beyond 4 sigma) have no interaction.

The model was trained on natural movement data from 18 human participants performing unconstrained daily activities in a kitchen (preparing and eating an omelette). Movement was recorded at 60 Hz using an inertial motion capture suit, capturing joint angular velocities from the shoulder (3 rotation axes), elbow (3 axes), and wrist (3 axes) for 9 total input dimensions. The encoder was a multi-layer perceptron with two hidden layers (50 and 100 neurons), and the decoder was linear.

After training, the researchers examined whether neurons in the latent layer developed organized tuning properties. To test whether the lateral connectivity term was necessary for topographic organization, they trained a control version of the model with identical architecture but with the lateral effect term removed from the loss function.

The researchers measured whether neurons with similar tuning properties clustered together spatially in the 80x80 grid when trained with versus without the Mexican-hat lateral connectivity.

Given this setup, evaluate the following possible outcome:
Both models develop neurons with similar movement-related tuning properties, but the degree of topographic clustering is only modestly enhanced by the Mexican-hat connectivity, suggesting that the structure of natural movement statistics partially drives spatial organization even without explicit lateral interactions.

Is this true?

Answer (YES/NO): NO